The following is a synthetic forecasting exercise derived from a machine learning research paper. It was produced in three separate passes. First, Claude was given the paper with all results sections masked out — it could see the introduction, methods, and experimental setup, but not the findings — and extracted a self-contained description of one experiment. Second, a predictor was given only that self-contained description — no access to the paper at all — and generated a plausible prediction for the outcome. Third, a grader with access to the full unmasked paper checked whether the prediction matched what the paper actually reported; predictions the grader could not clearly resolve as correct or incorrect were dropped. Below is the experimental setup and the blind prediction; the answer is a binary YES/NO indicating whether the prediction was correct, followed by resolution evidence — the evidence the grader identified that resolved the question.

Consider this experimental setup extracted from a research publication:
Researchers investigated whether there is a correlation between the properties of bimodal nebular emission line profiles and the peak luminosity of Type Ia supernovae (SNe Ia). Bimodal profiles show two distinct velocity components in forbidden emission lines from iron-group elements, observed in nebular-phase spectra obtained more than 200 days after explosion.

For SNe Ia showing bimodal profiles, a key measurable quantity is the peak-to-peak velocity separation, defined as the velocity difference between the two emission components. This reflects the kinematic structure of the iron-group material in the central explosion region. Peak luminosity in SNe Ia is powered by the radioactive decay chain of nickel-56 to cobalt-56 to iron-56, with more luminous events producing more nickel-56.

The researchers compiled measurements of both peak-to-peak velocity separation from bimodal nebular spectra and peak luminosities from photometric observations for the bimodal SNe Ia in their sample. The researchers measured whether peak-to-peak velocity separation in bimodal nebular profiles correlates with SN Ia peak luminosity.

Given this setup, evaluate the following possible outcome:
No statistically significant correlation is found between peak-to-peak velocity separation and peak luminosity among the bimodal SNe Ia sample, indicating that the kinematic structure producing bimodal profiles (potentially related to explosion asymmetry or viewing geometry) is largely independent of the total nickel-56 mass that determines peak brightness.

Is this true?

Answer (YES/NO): NO